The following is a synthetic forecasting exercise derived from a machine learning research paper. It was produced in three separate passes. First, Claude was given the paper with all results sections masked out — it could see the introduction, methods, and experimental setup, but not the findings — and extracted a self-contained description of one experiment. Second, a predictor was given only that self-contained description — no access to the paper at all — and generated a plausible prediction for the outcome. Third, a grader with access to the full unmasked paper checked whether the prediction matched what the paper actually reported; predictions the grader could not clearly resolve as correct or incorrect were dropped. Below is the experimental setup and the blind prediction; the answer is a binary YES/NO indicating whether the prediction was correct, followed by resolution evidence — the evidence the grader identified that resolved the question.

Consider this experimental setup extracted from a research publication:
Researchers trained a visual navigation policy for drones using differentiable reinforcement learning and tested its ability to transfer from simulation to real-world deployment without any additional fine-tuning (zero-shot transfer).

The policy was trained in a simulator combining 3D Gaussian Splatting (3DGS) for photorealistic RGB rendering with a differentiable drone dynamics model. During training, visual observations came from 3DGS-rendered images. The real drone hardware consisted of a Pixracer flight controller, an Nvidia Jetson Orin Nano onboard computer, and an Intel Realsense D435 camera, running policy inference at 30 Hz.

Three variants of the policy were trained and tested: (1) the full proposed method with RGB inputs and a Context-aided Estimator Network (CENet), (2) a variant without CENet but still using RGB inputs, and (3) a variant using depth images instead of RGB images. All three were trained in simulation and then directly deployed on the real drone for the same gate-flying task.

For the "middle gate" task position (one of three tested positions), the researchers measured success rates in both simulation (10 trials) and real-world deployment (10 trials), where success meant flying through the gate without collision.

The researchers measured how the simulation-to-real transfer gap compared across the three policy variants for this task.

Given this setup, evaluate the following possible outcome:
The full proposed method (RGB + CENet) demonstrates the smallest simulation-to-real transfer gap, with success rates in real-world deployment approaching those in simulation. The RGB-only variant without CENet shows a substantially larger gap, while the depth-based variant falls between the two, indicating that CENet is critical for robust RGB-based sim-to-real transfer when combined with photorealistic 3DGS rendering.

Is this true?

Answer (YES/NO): YES